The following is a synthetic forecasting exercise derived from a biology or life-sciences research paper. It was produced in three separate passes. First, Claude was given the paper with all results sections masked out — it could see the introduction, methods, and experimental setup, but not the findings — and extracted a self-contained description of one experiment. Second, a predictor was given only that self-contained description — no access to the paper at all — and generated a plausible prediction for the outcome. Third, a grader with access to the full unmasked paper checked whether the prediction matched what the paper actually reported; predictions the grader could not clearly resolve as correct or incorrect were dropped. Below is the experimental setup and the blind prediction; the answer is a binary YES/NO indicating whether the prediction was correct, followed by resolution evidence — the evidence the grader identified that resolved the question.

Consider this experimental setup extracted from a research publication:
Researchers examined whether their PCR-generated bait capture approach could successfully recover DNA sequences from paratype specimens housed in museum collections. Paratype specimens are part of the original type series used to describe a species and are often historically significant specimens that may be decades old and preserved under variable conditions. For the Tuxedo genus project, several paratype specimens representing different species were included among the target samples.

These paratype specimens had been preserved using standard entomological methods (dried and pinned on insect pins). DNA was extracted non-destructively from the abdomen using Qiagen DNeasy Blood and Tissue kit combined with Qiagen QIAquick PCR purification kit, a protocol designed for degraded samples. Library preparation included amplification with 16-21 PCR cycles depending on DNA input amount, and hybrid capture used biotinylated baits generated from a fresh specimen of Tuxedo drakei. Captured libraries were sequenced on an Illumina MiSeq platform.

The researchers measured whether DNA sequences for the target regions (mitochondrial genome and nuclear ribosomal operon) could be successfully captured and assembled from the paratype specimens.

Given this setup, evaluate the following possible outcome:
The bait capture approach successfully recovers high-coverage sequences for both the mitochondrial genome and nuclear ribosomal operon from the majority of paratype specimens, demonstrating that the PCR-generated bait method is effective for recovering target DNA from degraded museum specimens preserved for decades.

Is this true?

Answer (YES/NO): YES